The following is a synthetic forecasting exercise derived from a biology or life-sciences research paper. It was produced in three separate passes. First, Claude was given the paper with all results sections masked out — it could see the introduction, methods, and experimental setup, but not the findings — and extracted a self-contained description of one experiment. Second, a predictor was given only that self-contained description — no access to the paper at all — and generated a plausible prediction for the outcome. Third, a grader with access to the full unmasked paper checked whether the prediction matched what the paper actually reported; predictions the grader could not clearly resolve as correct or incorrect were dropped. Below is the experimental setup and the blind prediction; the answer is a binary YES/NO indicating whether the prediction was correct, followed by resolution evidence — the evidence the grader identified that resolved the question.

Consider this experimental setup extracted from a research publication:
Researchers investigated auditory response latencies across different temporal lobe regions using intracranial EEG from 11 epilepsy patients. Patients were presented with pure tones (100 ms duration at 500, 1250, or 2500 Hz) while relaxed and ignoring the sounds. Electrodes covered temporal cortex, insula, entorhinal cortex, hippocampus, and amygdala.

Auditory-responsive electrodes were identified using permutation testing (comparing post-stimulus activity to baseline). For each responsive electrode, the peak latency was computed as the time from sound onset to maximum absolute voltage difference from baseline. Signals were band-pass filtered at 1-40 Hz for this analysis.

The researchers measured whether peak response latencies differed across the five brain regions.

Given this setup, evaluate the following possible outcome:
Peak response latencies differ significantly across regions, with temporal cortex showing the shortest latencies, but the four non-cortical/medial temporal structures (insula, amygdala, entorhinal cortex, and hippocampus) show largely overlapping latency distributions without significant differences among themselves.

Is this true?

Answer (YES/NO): NO